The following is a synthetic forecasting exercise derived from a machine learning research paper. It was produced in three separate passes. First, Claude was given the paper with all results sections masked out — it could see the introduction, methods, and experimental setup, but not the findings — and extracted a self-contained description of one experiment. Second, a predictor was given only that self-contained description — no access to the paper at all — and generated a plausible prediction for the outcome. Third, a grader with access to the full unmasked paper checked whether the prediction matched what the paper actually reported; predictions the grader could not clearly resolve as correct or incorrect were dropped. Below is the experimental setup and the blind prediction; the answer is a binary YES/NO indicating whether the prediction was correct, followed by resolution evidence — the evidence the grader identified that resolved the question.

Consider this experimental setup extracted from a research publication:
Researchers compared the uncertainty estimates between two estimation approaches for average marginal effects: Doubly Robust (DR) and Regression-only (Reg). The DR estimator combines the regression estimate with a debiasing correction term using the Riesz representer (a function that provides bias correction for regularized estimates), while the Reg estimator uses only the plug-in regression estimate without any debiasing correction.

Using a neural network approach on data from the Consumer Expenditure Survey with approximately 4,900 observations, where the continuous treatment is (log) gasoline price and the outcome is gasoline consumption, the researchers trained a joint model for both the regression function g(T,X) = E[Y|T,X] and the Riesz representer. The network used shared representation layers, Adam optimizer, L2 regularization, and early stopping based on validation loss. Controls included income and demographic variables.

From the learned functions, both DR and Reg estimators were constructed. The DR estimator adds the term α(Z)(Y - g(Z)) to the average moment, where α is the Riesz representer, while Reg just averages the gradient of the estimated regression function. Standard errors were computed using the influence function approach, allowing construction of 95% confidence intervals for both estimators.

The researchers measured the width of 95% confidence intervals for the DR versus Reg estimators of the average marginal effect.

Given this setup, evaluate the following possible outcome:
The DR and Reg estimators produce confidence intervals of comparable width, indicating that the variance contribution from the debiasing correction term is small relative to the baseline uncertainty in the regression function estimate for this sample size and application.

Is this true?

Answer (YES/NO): NO